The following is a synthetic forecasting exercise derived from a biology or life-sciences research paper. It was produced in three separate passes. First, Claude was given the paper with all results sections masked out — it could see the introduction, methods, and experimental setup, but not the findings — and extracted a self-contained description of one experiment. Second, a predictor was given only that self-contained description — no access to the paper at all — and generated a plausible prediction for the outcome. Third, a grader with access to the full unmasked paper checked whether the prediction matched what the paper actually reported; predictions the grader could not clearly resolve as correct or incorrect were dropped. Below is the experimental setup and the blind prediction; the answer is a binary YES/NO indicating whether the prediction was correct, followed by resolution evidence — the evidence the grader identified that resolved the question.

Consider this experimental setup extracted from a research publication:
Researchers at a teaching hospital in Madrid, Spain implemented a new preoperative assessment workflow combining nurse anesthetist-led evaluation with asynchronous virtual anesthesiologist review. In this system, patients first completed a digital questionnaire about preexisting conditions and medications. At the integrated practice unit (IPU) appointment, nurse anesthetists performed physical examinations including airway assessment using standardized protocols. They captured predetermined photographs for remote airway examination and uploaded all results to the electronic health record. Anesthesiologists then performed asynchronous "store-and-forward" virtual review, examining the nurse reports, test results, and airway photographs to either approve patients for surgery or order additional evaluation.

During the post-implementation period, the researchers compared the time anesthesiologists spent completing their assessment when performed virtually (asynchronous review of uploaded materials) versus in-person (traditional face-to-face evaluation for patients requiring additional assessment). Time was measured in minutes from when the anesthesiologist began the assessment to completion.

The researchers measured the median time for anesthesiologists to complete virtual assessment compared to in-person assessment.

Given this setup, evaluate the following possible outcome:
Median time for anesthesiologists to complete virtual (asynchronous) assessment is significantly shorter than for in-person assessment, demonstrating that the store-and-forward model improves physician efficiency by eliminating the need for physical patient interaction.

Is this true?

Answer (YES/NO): YES